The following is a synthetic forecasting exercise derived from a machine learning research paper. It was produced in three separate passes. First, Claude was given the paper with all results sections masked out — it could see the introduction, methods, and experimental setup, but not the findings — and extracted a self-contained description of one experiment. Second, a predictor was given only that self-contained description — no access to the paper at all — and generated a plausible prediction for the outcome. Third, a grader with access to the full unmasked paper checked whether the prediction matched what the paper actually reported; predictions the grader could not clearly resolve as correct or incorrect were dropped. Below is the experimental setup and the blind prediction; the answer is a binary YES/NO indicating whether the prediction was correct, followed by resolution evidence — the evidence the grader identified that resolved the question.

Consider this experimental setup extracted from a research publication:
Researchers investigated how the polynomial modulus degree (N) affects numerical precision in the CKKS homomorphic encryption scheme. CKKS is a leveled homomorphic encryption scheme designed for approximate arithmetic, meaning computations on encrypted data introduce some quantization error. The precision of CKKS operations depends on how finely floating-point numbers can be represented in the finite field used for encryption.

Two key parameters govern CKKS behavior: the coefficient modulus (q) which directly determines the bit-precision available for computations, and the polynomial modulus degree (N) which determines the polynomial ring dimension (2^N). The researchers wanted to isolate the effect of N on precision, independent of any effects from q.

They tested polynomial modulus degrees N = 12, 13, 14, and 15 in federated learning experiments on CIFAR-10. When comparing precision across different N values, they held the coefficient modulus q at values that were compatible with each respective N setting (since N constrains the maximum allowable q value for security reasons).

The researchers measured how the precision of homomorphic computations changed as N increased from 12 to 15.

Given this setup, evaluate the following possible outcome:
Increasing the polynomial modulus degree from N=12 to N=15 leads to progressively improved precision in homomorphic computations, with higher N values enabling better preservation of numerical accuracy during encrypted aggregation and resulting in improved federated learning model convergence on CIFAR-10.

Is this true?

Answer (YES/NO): NO